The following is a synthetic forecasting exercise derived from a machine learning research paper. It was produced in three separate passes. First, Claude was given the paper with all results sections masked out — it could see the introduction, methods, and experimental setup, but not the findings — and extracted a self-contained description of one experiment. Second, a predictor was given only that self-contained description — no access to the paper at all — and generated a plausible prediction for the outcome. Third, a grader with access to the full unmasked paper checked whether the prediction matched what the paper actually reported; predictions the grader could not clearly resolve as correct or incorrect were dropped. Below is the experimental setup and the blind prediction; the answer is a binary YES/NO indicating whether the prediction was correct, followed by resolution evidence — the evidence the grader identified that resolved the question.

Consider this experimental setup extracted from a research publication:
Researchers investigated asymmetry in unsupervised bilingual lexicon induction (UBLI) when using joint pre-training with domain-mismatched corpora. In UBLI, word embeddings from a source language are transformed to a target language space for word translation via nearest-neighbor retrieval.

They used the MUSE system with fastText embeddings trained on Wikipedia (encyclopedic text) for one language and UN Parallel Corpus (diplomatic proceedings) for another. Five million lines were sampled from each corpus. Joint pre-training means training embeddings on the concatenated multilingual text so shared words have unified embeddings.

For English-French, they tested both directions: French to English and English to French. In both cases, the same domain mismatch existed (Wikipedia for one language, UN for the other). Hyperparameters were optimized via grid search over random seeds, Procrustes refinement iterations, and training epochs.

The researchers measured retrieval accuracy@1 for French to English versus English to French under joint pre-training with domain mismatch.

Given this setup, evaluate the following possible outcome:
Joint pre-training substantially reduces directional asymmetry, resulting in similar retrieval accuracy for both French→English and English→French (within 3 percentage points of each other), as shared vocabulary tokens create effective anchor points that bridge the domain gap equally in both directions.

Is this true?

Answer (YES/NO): NO